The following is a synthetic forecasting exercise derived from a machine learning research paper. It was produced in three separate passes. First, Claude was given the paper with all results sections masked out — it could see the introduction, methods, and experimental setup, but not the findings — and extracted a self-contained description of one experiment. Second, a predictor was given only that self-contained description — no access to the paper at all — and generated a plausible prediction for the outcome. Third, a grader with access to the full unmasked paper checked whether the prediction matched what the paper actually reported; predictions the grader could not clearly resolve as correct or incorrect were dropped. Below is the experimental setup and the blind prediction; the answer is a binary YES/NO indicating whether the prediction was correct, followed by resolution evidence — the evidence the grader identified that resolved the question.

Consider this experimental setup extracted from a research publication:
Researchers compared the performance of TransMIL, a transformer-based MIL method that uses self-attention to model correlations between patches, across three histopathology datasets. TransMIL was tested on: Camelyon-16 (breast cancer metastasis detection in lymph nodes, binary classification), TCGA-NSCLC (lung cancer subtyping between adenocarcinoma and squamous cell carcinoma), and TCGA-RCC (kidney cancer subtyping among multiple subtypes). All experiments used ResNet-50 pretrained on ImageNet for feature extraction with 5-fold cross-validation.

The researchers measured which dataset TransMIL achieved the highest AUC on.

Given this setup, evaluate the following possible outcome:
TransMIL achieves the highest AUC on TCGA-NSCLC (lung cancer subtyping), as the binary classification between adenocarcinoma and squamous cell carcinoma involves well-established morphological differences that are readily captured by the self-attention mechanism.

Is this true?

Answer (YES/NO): NO